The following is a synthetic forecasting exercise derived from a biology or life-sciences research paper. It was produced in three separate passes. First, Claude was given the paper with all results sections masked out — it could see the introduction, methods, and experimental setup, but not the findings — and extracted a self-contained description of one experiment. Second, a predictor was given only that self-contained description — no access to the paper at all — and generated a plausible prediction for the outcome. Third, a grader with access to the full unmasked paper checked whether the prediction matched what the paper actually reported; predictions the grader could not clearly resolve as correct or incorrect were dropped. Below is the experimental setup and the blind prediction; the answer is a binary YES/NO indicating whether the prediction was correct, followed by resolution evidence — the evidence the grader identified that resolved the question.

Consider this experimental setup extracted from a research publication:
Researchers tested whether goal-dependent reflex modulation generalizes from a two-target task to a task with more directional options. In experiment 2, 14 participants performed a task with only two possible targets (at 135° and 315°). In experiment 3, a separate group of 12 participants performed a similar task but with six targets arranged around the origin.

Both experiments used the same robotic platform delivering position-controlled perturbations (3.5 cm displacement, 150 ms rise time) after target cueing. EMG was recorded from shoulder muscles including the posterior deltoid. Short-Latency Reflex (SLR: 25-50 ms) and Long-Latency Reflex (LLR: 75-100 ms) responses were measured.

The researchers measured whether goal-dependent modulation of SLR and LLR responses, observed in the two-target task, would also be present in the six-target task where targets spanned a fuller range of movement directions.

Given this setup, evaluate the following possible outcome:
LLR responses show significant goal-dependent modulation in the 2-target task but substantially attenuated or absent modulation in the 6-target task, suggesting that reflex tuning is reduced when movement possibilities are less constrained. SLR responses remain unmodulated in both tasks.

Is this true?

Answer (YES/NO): NO